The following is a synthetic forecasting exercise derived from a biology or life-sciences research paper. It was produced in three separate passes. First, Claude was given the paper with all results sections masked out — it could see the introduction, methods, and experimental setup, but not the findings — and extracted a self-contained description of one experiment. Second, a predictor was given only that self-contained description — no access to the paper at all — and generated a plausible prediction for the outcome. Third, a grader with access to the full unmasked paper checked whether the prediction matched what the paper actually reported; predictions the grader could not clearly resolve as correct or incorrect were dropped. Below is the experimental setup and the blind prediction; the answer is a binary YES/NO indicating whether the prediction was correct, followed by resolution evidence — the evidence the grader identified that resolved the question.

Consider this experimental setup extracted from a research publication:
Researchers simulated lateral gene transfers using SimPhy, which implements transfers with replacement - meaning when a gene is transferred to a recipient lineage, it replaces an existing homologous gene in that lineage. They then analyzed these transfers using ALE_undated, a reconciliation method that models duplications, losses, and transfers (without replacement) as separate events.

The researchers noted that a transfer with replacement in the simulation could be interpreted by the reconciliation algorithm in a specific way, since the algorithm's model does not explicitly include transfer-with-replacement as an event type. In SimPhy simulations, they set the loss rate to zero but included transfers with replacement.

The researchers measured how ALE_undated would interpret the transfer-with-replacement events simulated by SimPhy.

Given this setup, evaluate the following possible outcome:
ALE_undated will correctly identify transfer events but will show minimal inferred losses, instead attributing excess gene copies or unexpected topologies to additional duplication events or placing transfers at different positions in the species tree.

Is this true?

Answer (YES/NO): NO